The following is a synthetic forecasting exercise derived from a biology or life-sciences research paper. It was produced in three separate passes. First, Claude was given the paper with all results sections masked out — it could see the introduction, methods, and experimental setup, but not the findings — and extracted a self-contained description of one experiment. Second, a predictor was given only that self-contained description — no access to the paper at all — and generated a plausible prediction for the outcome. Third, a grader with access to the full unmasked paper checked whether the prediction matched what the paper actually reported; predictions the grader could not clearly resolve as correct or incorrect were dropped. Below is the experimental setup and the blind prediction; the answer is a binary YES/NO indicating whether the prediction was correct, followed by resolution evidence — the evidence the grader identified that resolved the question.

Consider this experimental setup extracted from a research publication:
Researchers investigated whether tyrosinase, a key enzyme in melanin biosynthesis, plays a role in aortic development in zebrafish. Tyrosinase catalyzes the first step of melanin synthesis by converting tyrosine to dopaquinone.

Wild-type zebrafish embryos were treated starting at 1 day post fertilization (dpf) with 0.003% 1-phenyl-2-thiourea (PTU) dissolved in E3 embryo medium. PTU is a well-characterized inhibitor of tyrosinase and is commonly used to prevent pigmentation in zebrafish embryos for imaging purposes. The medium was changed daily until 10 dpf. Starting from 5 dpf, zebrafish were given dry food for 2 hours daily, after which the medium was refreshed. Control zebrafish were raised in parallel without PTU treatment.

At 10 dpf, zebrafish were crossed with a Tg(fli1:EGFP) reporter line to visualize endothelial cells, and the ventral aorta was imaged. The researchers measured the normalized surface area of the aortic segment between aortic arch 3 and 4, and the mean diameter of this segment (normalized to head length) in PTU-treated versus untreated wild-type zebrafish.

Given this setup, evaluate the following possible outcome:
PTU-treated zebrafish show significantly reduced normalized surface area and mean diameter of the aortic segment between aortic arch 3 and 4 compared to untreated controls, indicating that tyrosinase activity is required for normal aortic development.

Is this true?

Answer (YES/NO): NO